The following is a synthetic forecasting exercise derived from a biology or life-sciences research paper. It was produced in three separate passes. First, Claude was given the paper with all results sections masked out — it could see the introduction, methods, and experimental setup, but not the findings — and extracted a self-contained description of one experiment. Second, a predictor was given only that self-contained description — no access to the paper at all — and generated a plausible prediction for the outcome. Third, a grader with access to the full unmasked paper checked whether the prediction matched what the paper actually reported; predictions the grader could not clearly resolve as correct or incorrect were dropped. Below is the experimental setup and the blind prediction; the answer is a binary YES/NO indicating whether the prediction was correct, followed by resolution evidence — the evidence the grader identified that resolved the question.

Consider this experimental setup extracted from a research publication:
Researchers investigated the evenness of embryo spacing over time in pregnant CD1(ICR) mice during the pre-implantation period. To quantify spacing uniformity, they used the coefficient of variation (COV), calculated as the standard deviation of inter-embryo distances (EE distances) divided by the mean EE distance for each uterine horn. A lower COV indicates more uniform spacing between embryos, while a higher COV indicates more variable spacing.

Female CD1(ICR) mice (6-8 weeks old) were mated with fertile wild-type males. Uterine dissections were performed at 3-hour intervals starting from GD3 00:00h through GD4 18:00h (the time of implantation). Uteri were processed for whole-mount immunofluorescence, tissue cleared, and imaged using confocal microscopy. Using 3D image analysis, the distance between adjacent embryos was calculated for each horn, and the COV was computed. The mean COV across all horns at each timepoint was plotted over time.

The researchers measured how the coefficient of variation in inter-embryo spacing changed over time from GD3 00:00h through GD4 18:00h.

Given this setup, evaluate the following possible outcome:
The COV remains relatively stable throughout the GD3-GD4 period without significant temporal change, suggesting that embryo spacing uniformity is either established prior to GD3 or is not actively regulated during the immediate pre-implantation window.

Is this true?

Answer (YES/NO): NO